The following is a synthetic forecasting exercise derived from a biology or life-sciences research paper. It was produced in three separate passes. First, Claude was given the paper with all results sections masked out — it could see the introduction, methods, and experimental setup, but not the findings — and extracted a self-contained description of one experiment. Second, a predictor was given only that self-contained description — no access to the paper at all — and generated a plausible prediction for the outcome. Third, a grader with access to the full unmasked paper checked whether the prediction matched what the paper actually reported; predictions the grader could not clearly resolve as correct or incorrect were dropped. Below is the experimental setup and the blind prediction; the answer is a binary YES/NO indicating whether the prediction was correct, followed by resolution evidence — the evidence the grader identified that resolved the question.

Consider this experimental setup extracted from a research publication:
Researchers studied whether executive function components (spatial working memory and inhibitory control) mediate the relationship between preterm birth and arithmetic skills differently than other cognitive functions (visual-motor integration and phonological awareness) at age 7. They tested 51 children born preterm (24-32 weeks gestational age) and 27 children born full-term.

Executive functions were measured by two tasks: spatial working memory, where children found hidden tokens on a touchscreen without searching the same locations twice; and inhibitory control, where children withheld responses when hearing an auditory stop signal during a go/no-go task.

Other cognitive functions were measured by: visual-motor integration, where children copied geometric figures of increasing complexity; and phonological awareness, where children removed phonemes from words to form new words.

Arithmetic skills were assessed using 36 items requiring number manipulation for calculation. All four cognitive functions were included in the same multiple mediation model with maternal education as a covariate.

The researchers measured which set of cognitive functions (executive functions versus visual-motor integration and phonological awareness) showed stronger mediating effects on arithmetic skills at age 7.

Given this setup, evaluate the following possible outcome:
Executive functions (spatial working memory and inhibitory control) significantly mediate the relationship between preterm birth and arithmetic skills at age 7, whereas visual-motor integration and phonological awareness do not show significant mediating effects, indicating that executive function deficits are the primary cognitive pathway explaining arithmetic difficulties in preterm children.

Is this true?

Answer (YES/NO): NO